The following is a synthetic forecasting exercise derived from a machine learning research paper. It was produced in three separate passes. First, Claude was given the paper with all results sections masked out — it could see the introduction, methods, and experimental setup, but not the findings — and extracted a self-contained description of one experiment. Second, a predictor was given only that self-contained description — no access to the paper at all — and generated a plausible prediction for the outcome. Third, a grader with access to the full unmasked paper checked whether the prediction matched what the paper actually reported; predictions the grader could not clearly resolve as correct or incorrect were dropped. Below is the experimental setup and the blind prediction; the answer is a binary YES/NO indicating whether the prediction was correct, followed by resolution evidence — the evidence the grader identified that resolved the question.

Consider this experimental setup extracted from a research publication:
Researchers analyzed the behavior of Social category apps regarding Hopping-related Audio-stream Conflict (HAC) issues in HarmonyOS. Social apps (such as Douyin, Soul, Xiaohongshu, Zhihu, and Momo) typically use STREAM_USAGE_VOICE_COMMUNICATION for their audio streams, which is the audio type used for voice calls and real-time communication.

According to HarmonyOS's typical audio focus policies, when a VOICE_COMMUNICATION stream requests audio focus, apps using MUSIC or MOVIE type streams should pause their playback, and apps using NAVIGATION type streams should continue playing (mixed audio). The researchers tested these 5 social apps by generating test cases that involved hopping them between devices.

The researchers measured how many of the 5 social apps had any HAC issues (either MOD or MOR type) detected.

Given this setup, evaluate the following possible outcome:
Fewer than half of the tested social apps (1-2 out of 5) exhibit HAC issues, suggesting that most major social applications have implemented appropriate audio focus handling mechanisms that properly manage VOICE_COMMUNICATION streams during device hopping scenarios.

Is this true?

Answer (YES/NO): YES